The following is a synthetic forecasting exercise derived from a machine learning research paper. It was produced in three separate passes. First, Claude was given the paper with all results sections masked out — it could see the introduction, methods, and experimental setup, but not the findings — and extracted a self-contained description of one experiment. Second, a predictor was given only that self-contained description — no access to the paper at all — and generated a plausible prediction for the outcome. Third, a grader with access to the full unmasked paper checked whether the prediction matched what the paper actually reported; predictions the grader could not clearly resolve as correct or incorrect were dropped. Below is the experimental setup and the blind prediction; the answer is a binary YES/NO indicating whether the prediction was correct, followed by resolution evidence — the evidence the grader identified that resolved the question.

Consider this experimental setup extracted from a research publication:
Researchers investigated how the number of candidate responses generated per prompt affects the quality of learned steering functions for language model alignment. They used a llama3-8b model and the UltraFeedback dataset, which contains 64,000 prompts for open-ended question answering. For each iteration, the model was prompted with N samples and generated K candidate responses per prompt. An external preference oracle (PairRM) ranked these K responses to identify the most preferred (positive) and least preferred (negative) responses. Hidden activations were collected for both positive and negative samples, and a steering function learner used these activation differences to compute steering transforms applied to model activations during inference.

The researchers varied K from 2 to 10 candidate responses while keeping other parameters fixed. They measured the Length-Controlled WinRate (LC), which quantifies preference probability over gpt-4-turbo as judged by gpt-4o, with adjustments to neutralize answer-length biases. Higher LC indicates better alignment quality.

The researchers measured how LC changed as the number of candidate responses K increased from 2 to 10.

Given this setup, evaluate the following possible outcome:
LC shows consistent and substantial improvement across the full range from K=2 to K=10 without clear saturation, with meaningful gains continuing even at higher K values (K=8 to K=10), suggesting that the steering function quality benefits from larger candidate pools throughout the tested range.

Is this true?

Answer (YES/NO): YES